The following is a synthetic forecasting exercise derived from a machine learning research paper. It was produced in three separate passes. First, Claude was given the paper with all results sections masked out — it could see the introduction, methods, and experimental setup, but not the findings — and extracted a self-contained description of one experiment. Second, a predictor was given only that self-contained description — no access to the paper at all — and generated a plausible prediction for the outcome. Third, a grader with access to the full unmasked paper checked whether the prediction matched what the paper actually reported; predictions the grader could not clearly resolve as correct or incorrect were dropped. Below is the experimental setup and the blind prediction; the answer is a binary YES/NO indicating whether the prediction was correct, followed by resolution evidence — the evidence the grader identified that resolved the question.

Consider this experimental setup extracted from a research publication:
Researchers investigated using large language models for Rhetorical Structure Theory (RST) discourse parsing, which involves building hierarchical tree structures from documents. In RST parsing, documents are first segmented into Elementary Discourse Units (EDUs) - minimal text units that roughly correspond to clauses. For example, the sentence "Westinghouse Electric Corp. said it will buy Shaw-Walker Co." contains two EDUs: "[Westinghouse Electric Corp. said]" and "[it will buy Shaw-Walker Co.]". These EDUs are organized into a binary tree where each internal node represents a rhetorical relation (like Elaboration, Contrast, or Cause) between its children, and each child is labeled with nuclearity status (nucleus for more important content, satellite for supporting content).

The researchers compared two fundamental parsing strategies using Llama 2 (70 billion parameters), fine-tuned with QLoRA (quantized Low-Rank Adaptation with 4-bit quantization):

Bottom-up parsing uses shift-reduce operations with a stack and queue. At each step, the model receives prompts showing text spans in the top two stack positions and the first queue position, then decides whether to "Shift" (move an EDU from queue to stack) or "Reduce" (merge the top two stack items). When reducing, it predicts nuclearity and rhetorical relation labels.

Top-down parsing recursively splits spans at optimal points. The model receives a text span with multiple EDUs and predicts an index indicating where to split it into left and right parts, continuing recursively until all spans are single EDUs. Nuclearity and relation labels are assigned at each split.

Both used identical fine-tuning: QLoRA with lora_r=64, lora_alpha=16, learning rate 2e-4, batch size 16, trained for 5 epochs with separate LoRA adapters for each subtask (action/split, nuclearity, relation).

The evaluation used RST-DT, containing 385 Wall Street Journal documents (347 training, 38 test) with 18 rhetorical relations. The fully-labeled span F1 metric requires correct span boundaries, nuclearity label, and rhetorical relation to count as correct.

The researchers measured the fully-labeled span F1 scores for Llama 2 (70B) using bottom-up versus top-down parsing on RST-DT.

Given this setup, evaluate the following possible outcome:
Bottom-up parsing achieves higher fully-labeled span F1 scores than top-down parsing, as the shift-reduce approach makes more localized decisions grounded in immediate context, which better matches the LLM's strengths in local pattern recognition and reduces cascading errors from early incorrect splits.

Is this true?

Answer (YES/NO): YES